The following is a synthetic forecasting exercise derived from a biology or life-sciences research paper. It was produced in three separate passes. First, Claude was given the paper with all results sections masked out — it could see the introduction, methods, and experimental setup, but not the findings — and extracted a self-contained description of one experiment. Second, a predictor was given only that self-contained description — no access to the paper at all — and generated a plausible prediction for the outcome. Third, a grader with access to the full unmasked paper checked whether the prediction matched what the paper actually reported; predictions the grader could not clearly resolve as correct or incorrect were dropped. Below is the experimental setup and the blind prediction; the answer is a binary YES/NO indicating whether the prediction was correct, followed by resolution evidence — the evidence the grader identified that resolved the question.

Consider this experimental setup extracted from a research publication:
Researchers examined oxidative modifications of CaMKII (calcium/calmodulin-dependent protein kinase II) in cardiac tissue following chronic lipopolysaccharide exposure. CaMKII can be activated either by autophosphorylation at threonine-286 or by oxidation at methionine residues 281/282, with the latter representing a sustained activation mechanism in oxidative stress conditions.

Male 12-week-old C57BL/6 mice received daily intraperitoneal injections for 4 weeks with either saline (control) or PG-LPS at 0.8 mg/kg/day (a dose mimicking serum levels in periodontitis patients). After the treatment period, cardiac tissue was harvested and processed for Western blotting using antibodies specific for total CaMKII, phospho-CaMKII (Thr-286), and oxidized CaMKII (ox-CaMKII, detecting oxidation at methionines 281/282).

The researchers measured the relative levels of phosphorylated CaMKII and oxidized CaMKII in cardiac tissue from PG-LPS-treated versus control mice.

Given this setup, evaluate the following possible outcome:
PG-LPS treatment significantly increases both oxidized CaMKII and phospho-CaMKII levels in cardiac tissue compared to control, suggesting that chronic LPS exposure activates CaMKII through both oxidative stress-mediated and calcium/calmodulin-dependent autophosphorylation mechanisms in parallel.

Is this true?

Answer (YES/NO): YES